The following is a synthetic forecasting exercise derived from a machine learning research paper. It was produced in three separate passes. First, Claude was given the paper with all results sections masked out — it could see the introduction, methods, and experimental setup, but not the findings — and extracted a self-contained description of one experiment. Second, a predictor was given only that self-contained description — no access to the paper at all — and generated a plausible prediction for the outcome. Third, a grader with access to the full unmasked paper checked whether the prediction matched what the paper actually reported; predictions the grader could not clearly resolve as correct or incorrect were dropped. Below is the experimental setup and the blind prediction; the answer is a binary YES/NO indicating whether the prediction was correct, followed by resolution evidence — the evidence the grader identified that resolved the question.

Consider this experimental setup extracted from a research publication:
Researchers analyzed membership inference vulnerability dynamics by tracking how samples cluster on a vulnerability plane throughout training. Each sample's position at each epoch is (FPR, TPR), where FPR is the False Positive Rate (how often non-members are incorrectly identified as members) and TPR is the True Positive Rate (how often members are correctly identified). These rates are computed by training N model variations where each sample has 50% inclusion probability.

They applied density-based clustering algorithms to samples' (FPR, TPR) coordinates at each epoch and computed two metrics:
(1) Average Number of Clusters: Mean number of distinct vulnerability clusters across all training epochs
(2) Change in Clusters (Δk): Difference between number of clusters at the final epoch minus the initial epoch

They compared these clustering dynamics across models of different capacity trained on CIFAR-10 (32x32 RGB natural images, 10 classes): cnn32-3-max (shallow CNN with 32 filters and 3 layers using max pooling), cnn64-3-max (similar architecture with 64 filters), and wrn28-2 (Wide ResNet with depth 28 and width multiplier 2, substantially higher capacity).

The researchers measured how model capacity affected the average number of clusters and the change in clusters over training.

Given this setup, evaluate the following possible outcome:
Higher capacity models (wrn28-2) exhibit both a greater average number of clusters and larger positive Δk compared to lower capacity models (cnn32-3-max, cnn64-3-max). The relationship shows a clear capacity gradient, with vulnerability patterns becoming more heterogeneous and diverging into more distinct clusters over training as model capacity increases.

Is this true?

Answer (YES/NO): YES